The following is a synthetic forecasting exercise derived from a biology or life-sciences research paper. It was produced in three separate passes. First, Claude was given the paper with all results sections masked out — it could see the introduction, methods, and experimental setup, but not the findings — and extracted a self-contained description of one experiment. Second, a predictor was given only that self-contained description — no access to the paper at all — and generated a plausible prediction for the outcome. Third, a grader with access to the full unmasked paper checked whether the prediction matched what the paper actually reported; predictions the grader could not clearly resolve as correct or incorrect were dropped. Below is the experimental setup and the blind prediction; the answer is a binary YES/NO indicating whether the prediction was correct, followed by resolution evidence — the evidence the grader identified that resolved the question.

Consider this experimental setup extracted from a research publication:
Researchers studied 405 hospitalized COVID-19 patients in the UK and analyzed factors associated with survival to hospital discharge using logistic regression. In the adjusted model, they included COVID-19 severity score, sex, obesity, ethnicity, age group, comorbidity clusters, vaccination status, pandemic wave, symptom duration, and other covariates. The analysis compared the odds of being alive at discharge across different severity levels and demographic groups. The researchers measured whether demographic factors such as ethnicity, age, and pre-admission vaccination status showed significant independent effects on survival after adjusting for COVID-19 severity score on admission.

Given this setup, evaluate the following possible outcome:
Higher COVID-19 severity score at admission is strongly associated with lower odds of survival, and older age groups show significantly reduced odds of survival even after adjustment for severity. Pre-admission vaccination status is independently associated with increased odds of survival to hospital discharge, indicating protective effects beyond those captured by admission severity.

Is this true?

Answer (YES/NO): NO